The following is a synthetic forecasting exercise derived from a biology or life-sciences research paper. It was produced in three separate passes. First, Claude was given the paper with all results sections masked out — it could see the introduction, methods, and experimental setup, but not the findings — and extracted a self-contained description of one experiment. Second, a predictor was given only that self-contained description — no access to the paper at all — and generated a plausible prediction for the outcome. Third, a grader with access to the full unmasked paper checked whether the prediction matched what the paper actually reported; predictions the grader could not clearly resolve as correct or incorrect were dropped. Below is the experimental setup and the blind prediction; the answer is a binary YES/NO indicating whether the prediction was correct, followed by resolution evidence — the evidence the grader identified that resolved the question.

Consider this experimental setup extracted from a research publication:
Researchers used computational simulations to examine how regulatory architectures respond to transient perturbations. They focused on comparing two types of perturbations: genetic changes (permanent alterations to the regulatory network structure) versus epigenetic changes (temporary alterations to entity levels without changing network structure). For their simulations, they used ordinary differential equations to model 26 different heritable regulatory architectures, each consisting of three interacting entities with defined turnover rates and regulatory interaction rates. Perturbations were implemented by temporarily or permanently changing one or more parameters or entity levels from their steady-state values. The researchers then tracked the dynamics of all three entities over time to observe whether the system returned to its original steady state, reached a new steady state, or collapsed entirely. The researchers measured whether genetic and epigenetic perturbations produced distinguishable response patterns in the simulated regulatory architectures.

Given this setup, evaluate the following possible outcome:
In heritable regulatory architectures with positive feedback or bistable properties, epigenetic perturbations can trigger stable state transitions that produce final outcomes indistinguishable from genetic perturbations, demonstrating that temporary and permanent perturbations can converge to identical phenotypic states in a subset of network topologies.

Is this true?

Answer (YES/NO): NO